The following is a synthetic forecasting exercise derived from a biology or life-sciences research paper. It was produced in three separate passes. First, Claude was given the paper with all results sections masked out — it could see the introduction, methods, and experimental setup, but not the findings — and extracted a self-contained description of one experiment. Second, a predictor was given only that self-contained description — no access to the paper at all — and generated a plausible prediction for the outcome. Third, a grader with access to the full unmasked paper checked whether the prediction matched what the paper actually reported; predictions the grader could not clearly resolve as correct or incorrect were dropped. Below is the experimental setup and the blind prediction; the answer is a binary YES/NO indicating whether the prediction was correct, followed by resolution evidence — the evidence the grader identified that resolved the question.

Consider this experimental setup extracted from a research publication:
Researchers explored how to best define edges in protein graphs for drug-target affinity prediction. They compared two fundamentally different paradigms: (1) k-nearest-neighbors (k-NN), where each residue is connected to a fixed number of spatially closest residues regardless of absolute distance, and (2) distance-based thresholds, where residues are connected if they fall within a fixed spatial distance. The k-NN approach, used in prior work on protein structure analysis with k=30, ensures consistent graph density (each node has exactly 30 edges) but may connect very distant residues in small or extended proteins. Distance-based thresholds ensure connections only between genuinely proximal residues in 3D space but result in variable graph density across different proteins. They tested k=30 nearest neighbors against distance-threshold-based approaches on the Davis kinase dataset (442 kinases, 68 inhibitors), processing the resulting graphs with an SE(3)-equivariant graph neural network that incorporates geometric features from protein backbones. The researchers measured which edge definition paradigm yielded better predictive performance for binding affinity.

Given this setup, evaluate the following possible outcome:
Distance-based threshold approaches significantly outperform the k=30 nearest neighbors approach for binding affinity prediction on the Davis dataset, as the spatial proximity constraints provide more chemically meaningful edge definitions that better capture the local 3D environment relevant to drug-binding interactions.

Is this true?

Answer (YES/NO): NO